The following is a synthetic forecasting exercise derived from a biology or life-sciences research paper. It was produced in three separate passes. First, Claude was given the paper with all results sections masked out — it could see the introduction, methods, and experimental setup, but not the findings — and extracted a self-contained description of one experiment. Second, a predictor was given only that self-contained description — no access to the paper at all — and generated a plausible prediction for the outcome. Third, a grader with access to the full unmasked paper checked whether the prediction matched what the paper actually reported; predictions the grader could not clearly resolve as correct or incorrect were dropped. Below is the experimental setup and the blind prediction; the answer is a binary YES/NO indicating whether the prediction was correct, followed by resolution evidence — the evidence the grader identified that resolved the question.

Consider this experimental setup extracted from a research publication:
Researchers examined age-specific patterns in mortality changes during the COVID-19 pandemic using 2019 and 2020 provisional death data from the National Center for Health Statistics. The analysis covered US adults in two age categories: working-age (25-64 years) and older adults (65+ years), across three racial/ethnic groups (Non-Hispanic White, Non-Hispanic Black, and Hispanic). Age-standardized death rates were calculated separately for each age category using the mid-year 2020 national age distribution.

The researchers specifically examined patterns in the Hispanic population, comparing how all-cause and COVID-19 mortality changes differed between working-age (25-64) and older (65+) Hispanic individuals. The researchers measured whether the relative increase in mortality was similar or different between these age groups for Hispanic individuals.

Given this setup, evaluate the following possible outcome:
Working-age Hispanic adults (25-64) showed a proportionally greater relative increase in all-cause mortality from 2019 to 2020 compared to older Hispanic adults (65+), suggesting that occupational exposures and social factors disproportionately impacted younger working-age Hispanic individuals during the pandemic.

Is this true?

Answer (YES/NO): YES